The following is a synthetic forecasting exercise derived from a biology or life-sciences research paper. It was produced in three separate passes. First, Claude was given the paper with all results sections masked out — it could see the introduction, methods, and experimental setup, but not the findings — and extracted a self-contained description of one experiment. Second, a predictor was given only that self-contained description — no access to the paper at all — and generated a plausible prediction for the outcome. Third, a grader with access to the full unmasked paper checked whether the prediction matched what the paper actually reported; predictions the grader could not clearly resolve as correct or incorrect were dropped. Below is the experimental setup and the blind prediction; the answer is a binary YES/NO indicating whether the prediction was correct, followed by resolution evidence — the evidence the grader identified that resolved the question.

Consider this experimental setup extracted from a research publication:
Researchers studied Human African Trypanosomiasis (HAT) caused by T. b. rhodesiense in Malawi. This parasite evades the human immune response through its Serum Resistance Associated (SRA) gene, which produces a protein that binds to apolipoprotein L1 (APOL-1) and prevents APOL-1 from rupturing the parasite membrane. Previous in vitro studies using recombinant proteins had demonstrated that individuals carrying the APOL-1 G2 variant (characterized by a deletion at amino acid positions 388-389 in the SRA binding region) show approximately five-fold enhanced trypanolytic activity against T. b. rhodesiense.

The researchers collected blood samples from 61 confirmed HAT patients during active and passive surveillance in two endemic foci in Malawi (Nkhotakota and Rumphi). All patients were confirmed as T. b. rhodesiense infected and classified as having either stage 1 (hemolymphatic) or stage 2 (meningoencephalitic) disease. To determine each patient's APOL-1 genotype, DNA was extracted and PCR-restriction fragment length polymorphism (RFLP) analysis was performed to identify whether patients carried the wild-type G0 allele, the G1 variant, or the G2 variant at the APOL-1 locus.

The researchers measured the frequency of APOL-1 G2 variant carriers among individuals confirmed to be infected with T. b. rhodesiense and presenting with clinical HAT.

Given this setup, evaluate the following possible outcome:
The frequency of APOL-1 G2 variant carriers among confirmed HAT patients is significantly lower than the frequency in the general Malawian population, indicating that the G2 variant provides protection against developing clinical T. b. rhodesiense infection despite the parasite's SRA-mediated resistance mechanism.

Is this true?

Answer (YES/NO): NO